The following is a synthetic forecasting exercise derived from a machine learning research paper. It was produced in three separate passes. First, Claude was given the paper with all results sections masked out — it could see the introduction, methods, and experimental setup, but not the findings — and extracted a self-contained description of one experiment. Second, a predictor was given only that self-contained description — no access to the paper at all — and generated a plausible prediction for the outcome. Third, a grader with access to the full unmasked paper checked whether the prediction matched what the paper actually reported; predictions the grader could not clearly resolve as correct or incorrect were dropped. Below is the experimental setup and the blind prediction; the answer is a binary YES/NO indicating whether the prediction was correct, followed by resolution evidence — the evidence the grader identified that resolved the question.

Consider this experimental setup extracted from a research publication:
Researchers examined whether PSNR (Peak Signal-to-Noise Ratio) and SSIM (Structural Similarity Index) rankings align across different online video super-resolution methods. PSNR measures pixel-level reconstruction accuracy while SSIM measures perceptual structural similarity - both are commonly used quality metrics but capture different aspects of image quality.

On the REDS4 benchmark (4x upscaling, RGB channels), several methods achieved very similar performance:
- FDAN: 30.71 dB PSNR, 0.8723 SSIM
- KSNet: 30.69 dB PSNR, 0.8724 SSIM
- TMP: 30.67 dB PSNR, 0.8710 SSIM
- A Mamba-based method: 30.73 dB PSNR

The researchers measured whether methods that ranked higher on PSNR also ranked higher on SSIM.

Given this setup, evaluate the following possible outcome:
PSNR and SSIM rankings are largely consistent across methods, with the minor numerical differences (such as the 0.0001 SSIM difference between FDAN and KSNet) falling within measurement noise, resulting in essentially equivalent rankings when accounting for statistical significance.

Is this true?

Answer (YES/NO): NO